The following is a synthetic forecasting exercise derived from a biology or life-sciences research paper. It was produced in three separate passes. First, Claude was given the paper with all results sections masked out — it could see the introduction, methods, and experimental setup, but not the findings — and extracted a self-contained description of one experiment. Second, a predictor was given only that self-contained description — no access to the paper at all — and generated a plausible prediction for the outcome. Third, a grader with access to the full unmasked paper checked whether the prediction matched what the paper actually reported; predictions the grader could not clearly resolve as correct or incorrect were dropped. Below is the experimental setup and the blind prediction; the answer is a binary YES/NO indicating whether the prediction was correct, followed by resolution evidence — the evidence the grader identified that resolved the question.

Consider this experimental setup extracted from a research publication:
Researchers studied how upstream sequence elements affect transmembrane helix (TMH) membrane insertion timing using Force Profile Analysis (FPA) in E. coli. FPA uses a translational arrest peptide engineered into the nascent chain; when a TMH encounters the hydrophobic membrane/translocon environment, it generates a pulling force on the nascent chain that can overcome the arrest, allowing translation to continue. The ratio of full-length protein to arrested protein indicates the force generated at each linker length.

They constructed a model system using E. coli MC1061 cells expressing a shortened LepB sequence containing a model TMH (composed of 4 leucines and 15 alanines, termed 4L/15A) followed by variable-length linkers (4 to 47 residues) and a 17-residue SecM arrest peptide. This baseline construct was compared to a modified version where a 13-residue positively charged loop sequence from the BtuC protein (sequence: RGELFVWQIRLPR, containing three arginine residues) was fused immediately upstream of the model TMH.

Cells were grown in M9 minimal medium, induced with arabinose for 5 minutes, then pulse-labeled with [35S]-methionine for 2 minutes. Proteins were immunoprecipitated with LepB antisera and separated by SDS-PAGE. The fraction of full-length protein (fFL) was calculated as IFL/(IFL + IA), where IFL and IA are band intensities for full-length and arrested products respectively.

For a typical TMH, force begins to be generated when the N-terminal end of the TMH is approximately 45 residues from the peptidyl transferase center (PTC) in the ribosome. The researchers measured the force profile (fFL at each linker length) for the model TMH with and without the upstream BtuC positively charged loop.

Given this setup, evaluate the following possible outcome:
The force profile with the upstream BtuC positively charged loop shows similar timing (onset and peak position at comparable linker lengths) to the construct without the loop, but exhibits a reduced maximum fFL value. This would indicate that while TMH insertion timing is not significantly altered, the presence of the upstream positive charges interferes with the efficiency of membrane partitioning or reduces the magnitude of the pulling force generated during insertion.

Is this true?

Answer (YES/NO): NO